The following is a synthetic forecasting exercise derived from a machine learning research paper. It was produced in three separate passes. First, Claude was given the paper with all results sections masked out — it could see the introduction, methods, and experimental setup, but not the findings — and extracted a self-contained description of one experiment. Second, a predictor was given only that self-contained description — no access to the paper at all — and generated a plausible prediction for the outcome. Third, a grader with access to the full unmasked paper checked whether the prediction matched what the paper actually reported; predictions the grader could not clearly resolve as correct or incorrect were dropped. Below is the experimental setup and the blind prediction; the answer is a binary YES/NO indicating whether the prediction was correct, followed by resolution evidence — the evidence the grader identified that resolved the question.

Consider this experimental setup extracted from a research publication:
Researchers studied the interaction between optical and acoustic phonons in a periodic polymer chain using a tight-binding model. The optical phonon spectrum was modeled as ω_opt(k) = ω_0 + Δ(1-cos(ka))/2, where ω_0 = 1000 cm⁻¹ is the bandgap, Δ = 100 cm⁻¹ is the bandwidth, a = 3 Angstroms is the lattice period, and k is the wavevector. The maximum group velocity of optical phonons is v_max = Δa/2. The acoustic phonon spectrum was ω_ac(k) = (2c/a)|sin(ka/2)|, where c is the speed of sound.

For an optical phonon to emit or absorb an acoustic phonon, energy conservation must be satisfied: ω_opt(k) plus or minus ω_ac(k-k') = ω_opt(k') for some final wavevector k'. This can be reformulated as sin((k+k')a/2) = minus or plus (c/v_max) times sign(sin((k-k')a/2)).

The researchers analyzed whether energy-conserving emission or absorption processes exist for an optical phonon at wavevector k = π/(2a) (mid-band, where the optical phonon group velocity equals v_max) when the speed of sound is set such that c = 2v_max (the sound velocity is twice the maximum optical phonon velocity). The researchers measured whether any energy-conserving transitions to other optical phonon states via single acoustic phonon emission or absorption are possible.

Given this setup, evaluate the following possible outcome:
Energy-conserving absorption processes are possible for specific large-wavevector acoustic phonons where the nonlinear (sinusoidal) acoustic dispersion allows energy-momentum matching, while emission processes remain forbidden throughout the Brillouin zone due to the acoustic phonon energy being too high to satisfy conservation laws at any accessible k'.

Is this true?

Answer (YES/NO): NO